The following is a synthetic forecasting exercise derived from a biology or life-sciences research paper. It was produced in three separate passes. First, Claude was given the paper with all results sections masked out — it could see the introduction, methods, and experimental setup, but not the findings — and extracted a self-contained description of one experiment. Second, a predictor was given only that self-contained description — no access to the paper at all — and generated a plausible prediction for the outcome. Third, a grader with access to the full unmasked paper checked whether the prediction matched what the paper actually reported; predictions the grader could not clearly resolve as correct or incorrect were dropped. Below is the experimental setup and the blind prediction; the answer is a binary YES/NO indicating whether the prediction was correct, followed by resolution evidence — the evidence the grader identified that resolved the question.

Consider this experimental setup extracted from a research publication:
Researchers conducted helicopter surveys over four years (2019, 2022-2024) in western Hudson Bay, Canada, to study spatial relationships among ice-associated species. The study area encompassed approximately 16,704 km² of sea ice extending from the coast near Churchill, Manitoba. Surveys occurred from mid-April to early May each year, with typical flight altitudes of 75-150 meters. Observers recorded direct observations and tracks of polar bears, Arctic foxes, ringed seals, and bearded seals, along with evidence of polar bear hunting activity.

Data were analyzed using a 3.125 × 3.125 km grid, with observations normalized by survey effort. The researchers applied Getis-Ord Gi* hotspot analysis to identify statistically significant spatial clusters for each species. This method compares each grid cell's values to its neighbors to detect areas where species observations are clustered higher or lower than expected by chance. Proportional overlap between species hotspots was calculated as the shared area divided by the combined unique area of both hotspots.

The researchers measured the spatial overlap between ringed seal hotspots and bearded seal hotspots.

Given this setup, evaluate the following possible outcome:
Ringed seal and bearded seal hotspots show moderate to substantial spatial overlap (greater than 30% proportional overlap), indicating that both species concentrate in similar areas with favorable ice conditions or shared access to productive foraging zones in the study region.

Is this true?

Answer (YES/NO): NO